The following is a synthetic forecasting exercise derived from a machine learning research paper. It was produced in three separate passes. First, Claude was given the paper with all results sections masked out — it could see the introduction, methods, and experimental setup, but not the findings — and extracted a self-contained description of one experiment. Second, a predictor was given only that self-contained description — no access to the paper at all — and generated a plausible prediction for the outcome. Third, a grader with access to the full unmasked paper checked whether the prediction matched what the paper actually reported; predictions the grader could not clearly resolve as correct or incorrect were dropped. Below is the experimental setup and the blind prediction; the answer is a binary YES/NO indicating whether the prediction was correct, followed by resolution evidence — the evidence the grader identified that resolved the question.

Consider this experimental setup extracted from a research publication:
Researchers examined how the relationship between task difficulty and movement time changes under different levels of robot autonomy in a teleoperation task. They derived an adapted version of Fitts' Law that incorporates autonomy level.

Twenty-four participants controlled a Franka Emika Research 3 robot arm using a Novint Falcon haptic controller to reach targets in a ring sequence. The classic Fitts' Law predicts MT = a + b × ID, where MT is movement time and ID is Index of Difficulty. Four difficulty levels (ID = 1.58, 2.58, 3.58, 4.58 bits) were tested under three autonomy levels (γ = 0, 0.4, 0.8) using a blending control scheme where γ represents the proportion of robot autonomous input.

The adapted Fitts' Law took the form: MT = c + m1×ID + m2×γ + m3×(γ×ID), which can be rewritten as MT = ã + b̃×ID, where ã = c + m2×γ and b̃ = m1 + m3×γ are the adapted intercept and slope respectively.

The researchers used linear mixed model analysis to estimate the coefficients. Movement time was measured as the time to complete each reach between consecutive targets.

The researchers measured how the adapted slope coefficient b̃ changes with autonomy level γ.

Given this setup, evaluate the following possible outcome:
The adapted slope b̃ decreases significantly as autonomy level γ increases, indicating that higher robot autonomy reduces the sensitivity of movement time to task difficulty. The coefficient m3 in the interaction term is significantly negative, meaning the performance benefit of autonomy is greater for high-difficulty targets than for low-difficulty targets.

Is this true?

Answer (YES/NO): YES